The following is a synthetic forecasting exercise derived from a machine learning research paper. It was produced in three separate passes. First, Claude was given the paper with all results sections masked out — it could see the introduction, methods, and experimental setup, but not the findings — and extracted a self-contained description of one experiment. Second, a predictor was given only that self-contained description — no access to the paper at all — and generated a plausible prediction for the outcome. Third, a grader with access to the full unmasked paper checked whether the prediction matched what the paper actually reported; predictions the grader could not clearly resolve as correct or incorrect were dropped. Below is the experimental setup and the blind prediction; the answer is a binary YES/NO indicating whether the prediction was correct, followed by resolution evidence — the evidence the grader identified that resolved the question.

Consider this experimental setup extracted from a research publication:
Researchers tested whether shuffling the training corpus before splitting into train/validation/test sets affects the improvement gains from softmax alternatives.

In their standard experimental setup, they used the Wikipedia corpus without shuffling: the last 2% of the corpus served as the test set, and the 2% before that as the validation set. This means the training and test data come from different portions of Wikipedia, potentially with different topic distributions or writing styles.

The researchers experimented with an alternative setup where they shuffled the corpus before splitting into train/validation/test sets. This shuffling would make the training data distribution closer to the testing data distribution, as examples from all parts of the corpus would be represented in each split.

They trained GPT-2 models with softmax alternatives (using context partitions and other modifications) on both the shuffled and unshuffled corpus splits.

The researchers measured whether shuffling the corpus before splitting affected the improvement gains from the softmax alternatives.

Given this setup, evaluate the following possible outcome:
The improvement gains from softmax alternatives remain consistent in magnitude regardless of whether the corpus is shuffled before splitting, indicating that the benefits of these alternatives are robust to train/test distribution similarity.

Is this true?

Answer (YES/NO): NO